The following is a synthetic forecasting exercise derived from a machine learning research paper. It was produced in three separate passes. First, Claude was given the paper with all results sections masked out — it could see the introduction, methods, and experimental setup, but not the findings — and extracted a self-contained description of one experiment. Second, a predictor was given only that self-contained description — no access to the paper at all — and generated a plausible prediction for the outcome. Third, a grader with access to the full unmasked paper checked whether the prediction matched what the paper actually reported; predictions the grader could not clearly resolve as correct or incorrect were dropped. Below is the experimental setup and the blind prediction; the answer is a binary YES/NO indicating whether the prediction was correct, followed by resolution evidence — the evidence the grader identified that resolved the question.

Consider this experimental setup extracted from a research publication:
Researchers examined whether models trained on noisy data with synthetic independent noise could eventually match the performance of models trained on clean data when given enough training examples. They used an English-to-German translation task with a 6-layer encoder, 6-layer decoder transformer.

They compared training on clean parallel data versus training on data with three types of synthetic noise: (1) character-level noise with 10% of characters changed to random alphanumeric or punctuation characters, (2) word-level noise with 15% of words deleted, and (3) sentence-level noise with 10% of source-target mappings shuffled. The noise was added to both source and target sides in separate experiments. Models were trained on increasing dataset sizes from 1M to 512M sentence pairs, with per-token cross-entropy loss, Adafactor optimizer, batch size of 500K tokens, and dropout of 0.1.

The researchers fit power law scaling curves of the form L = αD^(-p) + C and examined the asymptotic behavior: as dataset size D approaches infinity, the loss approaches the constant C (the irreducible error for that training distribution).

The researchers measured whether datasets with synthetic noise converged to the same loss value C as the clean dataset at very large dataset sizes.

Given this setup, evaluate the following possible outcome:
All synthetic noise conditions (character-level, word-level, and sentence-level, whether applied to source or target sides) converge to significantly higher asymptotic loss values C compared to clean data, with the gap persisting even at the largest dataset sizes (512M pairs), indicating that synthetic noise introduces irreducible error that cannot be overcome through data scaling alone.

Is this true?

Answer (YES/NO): YES